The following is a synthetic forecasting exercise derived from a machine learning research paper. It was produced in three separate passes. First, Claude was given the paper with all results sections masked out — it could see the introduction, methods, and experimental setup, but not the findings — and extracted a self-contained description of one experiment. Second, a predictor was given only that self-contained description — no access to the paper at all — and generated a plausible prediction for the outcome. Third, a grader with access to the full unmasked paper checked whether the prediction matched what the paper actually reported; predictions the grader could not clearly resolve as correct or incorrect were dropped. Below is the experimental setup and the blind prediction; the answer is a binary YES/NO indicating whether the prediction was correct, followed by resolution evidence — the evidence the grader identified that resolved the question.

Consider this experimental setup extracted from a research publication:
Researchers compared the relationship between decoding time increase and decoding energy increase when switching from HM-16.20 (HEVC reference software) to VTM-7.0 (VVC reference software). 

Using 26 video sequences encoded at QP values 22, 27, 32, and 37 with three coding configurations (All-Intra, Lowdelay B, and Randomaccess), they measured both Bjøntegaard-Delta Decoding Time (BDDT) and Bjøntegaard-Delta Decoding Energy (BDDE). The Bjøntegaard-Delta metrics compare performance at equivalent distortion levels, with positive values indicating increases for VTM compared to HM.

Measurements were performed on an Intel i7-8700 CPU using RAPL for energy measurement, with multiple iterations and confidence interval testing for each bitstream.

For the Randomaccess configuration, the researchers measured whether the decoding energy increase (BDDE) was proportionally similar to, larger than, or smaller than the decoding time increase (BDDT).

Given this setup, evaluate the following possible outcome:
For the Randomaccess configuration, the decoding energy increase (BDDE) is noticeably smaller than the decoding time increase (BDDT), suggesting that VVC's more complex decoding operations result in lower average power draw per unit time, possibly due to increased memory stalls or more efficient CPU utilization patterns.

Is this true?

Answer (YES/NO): NO